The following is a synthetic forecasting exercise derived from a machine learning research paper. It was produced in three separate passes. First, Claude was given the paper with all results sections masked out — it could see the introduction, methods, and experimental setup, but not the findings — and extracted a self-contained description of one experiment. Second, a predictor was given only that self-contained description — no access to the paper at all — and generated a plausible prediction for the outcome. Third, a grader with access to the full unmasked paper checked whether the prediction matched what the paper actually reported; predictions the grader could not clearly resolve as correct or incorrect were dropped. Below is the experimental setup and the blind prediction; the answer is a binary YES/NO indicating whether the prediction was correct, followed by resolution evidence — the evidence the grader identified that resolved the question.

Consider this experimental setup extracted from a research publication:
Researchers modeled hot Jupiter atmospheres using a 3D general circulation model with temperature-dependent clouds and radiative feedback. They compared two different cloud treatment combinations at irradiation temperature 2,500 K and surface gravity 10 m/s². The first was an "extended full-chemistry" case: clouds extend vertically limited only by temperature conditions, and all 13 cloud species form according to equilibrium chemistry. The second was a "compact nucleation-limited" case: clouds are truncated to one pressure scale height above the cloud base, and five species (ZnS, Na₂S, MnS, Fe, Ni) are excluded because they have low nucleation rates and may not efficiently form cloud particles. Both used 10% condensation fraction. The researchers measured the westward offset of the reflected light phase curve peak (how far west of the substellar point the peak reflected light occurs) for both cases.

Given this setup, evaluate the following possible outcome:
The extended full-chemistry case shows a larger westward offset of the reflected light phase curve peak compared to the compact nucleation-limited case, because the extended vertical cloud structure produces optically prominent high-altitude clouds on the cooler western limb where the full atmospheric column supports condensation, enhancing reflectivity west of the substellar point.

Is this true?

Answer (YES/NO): NO